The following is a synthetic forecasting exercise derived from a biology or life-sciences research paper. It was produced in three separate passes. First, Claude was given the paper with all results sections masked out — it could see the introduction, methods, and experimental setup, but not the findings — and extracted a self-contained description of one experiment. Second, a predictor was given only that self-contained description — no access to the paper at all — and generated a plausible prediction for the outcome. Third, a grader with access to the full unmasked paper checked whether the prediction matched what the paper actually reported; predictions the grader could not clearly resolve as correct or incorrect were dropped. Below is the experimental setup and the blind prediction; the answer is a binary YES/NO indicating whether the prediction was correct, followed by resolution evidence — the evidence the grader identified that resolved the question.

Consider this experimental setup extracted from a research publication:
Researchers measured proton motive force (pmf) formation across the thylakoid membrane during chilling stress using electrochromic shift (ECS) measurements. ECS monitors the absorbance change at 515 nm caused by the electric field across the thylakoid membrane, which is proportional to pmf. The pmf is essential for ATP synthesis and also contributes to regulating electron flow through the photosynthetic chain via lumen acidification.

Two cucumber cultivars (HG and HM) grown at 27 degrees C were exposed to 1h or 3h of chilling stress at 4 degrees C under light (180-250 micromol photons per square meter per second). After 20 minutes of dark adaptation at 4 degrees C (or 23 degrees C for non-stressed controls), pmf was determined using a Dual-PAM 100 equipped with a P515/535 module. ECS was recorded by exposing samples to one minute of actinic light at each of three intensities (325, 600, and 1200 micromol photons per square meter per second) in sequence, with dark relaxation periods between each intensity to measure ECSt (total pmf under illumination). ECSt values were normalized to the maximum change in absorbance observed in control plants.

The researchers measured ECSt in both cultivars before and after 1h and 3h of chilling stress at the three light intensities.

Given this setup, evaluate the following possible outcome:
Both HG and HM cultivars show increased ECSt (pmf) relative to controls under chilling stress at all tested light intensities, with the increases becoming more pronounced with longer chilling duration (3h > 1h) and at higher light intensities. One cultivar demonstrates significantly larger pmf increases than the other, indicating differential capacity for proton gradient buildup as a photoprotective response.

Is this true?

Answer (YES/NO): NO